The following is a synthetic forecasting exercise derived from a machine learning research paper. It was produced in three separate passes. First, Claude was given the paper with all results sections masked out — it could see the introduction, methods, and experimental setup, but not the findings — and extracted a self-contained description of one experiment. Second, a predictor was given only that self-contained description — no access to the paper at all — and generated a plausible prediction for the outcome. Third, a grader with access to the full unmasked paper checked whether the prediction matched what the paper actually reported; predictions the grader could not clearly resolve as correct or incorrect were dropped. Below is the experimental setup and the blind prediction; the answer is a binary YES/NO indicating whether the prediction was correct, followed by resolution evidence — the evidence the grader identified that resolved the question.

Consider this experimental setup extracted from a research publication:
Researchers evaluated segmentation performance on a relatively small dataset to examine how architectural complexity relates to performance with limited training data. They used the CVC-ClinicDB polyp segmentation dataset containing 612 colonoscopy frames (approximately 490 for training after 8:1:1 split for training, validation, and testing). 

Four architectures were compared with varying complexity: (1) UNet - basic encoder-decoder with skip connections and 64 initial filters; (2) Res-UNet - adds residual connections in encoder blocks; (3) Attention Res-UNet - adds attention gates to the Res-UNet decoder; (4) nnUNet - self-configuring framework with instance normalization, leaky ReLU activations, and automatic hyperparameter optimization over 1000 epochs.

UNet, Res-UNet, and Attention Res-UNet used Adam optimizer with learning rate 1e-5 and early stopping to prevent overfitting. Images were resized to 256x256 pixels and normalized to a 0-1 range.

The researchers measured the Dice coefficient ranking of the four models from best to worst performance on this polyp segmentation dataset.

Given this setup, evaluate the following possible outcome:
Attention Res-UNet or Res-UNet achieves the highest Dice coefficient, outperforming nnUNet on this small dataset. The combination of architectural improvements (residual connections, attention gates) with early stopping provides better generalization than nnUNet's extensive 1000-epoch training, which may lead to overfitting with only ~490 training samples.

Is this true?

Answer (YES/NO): NO